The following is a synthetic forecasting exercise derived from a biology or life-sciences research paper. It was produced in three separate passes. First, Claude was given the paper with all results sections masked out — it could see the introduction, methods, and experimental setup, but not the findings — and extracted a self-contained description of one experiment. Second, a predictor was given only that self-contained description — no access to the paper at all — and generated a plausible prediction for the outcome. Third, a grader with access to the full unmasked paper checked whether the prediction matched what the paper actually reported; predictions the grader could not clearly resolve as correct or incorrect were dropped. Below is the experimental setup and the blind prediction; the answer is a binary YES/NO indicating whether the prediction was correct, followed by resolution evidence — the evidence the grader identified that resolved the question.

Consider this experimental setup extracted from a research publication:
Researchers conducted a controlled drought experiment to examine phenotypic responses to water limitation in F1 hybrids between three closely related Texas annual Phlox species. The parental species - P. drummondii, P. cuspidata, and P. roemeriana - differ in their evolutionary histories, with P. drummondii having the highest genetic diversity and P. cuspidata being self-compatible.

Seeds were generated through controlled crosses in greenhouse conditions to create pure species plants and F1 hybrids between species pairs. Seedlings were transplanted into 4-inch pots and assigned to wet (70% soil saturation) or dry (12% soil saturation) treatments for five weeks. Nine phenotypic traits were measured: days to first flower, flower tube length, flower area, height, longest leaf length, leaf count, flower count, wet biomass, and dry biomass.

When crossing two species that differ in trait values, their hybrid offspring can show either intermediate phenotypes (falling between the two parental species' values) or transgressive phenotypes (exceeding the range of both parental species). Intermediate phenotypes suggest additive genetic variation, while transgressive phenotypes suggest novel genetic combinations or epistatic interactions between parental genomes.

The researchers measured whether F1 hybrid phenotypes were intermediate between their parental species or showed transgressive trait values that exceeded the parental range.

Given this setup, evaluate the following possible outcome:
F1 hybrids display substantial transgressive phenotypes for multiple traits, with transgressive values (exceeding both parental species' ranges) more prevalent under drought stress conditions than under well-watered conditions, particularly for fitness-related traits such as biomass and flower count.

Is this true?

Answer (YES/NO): NO